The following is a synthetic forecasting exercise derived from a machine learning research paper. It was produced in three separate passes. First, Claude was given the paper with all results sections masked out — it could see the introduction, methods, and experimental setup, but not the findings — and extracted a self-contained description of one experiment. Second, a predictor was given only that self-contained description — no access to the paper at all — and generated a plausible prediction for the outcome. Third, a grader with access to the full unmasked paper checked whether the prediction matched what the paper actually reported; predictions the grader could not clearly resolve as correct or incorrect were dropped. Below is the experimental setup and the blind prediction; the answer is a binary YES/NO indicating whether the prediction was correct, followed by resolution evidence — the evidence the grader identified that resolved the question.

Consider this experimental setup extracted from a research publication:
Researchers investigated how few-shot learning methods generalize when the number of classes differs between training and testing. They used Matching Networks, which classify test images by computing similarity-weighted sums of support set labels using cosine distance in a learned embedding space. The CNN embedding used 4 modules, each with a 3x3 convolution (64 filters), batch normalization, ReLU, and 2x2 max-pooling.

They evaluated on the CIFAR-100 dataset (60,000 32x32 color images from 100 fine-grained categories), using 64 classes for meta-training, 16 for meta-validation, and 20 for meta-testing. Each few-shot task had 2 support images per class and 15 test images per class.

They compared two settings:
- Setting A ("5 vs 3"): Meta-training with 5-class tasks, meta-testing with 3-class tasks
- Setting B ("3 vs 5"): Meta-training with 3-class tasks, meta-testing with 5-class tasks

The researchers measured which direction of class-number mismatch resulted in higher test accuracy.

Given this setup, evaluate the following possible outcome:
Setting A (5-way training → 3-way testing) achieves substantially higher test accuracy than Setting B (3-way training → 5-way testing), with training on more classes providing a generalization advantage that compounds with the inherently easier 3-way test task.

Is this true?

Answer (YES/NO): YES